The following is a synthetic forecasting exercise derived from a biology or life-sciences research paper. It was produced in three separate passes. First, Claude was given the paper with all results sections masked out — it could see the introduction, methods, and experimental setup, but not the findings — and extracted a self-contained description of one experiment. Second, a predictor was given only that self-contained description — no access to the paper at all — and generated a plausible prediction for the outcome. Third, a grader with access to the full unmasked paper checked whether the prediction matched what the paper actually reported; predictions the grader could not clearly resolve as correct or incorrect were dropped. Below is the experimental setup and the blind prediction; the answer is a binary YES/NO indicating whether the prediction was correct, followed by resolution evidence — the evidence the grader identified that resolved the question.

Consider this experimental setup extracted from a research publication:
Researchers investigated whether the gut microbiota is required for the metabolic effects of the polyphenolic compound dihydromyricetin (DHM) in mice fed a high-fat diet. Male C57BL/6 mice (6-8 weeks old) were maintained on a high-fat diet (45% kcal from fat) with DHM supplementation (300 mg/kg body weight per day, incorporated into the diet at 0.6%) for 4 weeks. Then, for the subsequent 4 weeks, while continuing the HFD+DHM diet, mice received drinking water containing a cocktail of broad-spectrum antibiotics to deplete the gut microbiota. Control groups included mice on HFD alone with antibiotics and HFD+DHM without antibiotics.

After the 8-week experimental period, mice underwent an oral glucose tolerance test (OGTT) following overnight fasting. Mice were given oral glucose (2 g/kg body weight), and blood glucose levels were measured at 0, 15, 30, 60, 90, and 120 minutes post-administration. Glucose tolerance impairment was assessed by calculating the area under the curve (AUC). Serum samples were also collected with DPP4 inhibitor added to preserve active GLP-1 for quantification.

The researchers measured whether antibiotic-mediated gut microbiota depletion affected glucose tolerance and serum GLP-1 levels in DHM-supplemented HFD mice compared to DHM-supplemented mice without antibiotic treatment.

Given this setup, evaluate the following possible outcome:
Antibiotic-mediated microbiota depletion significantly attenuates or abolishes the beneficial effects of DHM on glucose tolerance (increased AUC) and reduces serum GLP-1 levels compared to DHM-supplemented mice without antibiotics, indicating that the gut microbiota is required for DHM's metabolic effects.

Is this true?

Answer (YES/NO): YES